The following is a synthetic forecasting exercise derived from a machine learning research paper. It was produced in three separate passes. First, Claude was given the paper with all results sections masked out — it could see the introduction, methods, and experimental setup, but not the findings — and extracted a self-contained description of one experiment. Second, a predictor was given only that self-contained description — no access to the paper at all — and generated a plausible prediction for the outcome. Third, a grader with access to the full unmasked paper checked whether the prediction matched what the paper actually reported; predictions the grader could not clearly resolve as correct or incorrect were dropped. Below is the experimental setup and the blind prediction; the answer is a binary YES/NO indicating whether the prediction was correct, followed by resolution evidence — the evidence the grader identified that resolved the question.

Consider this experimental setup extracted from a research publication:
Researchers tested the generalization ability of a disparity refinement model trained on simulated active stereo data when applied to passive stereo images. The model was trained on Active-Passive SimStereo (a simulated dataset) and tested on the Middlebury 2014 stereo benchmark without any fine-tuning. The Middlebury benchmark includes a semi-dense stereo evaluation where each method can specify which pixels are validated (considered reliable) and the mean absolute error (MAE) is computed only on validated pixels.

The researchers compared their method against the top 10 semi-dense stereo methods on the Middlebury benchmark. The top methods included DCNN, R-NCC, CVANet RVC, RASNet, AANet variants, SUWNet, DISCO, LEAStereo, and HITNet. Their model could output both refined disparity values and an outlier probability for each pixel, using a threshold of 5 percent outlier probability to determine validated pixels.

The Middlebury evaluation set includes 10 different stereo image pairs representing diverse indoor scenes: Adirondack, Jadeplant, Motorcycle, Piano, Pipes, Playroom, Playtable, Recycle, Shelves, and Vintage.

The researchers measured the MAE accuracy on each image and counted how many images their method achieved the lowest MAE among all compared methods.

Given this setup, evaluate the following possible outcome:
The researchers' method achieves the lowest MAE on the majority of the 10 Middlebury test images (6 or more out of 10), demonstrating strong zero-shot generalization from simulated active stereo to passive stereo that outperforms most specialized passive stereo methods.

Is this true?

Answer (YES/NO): NO